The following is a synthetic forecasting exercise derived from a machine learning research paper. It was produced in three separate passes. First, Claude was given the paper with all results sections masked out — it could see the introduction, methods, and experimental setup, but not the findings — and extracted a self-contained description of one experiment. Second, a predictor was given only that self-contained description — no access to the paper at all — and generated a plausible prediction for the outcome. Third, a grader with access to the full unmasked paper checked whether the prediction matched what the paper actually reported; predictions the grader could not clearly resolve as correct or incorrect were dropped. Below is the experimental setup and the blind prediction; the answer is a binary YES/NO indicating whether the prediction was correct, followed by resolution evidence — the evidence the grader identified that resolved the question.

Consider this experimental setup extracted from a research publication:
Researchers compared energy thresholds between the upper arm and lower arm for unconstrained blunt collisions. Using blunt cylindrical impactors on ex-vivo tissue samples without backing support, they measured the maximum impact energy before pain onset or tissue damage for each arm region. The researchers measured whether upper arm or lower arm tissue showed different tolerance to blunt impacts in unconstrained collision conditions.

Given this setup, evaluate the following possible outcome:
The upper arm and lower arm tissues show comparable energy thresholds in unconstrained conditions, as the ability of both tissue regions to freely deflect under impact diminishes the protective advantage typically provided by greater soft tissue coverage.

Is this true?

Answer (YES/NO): NO